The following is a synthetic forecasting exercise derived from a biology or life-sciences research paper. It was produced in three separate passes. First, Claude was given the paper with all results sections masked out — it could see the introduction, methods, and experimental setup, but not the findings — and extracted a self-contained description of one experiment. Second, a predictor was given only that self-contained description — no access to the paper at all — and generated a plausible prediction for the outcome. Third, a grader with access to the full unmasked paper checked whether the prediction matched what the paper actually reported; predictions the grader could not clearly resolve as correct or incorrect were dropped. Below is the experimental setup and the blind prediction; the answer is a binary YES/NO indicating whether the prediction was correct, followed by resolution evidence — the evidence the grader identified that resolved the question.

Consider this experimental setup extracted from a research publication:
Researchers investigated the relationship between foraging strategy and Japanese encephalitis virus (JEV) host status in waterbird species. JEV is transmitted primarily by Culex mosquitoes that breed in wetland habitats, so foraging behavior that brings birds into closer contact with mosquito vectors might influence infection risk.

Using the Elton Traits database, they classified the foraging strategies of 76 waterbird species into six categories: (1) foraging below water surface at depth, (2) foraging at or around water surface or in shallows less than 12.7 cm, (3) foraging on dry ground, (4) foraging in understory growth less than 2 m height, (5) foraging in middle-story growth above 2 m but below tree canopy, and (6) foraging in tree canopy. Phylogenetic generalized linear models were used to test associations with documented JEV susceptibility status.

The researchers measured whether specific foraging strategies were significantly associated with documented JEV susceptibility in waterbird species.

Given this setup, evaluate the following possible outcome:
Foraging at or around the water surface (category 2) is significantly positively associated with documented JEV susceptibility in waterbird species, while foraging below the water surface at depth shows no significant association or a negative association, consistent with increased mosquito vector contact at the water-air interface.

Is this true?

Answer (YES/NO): YES